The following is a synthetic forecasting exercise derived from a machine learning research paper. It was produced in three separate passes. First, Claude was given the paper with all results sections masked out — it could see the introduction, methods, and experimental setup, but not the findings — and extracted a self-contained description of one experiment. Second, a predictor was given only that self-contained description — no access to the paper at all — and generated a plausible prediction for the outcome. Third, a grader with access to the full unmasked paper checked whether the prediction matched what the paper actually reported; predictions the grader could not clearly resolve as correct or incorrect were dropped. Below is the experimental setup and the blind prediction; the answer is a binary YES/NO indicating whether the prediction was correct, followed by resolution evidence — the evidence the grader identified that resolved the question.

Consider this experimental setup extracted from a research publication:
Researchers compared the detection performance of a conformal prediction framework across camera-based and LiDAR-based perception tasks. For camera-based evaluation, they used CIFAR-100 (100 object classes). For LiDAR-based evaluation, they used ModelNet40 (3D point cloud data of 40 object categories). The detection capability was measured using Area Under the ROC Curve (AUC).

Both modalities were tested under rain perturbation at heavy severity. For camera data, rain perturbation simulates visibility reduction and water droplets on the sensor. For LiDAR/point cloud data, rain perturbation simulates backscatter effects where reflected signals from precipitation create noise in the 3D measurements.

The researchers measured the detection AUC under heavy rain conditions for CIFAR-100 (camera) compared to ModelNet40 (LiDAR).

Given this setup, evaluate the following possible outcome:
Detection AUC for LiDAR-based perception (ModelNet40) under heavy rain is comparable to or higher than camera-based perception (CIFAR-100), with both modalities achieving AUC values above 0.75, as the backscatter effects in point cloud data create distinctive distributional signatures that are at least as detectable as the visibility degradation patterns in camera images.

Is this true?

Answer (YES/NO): YES